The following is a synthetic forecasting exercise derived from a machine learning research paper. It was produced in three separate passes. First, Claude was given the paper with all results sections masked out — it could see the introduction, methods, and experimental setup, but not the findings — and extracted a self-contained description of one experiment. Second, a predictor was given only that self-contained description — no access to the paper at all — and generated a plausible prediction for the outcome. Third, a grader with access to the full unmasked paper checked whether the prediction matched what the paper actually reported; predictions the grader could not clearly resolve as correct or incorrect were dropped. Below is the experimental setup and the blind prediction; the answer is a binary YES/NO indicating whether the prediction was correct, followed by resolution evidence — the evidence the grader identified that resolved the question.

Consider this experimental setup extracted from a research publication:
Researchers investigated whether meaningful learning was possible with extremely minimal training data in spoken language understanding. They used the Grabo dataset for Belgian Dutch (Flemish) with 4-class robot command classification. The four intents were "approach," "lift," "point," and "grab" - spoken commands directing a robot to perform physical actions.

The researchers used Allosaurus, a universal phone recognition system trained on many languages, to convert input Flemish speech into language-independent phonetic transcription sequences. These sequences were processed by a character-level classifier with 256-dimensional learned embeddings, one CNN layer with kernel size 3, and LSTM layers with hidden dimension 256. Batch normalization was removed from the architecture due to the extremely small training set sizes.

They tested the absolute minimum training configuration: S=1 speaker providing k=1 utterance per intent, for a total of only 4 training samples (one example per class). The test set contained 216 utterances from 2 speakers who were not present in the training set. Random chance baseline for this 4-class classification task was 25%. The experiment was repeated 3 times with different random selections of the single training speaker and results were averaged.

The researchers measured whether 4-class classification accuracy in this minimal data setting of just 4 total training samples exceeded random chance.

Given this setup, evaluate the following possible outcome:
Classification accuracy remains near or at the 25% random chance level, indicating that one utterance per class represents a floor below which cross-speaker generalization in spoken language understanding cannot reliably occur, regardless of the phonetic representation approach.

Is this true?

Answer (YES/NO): NO